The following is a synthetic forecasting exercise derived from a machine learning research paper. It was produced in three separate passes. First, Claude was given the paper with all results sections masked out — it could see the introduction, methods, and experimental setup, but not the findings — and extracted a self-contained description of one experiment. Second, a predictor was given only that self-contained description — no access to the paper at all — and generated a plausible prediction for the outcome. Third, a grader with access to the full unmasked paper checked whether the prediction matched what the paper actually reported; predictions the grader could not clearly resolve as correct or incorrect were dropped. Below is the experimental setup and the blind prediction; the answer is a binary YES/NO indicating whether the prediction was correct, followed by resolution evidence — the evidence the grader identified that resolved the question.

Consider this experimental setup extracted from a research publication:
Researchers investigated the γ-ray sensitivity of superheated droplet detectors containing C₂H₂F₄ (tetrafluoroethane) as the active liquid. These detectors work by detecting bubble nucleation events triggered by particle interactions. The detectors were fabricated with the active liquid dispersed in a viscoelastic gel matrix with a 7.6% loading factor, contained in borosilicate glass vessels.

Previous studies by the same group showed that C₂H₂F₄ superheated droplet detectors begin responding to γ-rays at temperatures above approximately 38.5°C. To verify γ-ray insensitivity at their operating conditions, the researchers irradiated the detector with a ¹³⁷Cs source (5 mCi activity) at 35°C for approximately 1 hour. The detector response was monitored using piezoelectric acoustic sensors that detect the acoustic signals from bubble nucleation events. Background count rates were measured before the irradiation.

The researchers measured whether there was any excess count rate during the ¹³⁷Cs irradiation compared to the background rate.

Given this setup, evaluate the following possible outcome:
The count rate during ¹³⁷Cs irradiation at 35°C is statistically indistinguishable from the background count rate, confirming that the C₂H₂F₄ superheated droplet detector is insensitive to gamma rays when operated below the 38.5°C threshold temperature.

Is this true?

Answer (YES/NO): YES